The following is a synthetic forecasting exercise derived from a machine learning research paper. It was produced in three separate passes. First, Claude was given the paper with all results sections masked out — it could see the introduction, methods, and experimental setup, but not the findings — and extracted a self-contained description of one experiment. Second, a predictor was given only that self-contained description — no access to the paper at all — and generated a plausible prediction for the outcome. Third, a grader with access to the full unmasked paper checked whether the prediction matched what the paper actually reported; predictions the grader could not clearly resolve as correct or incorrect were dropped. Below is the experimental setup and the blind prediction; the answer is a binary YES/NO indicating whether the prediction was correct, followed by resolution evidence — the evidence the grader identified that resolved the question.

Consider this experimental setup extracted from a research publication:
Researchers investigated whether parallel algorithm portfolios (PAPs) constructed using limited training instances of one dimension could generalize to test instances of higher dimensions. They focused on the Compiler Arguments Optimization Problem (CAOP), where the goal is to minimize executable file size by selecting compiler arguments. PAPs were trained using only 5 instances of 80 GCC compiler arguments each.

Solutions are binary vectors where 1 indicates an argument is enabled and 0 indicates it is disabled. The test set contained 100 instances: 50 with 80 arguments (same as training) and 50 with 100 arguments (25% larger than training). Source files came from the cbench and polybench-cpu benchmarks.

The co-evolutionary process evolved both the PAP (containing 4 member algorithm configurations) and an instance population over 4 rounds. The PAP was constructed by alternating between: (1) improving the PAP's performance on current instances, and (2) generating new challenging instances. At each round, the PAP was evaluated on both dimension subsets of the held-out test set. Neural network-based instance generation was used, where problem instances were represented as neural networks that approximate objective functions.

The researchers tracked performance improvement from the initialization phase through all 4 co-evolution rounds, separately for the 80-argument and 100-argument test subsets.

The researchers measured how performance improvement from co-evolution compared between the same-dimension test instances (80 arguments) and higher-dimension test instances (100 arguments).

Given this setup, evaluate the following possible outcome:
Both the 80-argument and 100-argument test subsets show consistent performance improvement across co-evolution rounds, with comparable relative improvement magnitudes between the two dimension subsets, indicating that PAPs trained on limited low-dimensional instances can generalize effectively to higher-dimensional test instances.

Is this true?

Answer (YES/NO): NO